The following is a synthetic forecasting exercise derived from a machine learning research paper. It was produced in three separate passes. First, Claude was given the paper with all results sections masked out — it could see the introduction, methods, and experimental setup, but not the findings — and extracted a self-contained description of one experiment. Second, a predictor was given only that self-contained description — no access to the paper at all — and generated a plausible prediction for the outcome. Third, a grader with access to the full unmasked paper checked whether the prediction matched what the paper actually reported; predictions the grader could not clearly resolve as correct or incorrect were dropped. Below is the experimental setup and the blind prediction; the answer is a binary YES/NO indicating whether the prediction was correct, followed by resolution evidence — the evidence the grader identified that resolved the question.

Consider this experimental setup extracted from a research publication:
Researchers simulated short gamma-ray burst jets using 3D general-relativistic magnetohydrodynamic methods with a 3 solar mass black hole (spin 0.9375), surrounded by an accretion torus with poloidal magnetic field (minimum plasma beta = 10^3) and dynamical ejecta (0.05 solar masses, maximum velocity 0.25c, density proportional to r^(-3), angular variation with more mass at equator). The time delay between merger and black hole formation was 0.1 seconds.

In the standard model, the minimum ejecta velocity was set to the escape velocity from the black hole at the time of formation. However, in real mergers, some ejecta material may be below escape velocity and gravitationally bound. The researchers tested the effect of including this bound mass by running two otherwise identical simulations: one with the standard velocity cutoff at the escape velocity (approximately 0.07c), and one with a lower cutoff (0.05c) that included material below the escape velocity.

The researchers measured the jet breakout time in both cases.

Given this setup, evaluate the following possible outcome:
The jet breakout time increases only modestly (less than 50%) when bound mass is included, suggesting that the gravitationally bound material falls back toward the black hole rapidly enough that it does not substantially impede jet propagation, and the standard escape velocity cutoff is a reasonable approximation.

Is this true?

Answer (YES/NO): NO